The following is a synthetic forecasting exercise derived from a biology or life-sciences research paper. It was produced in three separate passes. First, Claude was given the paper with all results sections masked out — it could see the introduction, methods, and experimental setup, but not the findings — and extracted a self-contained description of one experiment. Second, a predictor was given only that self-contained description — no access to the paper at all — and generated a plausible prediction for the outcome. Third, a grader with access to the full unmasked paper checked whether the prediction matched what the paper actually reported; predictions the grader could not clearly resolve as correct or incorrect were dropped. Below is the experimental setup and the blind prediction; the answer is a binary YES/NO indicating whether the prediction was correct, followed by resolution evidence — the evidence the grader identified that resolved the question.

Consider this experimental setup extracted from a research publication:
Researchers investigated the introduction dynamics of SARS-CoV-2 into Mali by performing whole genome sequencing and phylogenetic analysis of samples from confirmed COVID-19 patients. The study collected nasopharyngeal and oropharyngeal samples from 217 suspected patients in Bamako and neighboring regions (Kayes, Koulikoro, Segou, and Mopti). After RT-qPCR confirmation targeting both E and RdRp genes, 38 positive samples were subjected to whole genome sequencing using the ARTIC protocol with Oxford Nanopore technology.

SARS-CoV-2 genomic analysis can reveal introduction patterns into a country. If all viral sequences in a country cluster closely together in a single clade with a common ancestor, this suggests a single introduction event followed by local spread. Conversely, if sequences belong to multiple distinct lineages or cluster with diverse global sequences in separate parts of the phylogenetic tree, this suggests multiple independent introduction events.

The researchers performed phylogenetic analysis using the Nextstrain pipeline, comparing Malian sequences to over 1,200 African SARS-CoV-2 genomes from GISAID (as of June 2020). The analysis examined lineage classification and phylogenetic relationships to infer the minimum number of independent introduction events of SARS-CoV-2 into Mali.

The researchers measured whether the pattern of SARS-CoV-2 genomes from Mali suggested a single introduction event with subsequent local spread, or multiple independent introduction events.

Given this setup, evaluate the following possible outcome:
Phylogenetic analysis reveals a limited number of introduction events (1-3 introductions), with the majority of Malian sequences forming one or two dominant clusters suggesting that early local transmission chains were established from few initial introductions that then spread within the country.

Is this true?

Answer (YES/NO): NO